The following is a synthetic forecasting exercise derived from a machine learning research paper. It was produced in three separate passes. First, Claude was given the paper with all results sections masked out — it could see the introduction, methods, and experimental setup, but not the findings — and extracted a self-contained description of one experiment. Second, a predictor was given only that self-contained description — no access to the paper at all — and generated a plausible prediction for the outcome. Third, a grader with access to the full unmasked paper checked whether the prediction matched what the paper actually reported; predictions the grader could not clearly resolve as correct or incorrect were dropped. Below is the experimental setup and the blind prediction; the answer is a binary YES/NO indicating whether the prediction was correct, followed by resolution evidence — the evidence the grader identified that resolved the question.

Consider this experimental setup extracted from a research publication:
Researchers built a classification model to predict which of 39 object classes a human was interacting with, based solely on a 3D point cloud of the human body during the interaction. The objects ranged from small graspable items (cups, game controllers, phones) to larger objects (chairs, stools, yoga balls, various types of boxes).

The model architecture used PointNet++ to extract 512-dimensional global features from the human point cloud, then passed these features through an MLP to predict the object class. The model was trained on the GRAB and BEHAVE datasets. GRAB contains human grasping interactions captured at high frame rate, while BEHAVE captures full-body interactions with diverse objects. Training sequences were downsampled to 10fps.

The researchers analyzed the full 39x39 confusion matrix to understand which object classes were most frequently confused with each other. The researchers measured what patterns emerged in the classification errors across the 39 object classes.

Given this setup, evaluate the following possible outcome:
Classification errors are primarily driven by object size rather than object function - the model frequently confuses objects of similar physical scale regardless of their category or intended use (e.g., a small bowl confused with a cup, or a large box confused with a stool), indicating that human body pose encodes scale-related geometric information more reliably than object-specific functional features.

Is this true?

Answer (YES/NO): NO